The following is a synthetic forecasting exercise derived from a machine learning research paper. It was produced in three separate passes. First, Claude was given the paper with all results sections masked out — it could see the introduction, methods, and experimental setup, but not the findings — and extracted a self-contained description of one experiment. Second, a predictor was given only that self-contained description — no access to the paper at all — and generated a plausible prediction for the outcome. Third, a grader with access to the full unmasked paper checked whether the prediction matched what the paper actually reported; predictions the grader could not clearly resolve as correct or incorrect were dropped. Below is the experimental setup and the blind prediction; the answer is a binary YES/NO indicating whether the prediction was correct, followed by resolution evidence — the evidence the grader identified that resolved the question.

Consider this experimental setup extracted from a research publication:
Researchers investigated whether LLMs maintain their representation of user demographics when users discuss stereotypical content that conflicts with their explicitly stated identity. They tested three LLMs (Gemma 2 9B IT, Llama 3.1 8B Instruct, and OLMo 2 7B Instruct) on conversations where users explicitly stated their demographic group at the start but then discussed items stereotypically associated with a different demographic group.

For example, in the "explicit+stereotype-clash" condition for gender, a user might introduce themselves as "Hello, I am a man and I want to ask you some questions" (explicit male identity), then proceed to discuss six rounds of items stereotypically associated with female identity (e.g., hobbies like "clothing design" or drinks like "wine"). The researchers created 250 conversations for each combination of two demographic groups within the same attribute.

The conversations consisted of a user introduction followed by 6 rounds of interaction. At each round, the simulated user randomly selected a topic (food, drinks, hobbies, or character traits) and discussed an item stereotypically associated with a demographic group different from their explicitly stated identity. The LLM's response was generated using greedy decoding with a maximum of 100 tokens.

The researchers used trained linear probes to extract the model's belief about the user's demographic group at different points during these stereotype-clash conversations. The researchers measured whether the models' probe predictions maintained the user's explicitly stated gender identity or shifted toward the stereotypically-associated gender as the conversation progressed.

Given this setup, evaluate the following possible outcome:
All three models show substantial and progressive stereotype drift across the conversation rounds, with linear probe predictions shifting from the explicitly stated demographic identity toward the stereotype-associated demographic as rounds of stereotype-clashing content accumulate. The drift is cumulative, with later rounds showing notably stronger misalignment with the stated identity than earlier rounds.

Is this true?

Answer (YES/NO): NO